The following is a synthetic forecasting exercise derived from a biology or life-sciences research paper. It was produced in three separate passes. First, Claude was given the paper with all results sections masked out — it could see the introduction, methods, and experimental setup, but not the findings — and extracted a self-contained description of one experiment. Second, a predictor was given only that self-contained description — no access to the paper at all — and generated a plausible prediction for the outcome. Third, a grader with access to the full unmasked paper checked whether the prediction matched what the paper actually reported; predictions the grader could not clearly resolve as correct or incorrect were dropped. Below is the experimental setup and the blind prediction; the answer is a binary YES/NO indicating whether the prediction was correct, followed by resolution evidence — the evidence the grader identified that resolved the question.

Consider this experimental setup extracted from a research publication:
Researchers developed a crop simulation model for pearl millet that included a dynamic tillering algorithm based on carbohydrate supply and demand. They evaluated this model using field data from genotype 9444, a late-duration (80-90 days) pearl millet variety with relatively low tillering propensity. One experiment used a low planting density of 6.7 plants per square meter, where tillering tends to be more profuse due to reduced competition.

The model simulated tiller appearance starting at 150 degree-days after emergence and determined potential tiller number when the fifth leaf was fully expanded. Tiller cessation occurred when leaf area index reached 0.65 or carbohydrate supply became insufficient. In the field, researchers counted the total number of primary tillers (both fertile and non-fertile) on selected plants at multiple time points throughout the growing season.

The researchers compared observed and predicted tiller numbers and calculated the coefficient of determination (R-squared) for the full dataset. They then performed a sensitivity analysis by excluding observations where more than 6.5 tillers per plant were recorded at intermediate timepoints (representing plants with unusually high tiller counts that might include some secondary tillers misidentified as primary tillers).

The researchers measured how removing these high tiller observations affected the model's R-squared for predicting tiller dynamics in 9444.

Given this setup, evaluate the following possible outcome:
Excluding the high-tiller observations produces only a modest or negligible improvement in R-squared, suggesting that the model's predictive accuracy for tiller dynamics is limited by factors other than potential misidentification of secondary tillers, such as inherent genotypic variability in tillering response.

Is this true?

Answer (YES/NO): NO